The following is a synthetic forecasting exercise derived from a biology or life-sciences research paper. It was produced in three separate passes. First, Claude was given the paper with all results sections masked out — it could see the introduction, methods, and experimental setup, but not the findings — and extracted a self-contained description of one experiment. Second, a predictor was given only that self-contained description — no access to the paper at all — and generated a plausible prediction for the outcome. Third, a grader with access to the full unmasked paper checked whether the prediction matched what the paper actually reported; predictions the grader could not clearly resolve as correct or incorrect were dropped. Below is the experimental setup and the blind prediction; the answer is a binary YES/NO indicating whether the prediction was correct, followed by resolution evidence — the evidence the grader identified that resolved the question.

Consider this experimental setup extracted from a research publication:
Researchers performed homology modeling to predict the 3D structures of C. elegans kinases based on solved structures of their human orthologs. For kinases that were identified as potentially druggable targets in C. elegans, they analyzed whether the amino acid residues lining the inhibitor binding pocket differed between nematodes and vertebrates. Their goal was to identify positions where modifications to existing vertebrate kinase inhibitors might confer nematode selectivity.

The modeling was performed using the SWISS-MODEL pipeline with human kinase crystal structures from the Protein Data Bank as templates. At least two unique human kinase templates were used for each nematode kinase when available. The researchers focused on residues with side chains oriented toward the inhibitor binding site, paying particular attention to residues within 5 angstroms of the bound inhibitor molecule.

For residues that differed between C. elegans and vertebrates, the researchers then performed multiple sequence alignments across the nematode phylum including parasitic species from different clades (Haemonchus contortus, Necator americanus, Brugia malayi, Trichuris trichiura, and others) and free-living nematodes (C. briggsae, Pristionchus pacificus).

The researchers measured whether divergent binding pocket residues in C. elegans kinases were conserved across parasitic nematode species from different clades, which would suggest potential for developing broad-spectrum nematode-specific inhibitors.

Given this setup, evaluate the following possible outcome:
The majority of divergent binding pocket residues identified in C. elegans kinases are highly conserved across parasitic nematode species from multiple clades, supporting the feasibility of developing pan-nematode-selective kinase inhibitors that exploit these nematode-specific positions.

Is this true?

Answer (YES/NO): YES